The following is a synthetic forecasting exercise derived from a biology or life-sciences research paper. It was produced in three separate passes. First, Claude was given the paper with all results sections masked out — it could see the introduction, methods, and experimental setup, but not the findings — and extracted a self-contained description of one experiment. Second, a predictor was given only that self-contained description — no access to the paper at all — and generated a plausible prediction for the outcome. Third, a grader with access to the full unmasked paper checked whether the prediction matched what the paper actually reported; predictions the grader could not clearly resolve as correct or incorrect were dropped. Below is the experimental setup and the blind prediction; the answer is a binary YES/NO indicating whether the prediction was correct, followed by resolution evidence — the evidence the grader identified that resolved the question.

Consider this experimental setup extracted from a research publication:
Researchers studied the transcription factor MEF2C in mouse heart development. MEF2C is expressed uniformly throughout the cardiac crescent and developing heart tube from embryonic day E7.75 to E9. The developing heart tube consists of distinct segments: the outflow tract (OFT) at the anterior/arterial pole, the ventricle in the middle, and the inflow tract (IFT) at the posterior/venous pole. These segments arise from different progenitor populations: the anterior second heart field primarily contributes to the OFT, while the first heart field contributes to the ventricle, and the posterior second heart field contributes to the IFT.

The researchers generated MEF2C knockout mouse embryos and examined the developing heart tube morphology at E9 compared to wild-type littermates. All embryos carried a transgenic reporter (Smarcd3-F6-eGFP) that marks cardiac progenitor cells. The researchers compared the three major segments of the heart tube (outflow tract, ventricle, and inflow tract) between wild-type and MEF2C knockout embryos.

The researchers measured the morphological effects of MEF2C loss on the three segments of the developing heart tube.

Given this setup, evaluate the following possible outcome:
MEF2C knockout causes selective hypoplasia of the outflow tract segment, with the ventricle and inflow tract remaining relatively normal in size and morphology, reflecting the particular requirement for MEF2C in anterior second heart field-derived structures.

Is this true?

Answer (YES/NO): NO